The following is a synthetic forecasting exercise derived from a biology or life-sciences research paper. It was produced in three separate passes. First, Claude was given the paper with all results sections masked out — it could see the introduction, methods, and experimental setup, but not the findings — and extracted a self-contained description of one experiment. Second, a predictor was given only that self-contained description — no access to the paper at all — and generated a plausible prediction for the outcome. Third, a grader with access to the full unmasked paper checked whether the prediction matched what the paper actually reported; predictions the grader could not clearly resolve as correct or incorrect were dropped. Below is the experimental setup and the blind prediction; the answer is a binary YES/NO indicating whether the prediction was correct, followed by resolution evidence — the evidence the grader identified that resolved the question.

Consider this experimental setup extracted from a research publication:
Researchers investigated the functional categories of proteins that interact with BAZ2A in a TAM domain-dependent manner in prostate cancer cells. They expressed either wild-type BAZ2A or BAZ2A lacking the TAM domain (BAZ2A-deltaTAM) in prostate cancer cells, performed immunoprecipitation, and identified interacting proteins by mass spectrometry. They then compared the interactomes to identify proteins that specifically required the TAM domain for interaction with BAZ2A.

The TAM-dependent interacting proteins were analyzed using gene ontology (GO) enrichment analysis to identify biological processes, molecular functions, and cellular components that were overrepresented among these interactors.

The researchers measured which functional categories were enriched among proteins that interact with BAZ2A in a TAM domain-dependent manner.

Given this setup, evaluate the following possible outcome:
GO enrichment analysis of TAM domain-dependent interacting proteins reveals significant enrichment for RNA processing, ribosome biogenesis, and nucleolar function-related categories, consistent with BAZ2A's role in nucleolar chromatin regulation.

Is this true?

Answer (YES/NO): NO